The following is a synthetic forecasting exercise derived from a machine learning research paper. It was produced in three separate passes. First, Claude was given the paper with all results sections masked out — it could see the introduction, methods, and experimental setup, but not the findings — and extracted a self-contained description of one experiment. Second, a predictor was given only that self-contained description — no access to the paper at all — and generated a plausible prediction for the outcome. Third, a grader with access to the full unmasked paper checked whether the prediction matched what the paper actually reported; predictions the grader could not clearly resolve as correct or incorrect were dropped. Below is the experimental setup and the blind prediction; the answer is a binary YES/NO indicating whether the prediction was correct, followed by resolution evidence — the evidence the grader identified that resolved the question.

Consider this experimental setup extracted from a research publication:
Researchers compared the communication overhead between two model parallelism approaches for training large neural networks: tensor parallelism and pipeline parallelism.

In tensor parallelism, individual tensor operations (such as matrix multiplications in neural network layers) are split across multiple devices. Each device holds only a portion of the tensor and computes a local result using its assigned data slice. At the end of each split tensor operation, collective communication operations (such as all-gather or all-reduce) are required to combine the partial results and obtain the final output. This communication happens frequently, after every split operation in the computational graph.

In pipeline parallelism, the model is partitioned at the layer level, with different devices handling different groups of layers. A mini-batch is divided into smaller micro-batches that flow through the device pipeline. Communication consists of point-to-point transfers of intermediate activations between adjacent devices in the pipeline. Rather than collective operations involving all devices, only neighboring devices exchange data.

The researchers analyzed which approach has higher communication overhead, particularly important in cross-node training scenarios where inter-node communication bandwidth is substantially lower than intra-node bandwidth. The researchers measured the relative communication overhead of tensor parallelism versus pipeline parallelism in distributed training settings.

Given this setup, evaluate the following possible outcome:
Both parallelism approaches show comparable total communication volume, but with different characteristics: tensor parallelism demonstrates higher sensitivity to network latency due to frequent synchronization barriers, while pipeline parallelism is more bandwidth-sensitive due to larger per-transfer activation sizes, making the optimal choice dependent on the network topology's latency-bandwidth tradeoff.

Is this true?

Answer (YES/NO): NO